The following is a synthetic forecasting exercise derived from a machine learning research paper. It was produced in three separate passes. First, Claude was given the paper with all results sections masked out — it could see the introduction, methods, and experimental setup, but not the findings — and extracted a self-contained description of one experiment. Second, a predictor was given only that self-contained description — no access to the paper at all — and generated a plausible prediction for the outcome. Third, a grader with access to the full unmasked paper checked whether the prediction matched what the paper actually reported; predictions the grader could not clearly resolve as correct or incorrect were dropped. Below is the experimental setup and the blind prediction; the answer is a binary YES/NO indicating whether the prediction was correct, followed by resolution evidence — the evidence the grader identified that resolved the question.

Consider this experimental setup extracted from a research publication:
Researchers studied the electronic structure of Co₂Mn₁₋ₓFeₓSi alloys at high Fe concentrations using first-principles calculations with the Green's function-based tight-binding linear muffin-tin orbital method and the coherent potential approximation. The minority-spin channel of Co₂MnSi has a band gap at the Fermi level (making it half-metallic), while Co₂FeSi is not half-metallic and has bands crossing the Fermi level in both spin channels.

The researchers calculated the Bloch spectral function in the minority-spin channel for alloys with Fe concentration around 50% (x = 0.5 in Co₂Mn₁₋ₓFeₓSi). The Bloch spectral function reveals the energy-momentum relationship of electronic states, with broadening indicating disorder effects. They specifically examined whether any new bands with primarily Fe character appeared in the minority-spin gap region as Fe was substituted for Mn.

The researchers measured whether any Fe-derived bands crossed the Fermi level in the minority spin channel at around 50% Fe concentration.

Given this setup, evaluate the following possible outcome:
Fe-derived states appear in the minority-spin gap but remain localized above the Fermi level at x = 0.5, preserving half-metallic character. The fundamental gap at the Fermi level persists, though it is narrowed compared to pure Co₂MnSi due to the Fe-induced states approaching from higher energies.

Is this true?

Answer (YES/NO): NO